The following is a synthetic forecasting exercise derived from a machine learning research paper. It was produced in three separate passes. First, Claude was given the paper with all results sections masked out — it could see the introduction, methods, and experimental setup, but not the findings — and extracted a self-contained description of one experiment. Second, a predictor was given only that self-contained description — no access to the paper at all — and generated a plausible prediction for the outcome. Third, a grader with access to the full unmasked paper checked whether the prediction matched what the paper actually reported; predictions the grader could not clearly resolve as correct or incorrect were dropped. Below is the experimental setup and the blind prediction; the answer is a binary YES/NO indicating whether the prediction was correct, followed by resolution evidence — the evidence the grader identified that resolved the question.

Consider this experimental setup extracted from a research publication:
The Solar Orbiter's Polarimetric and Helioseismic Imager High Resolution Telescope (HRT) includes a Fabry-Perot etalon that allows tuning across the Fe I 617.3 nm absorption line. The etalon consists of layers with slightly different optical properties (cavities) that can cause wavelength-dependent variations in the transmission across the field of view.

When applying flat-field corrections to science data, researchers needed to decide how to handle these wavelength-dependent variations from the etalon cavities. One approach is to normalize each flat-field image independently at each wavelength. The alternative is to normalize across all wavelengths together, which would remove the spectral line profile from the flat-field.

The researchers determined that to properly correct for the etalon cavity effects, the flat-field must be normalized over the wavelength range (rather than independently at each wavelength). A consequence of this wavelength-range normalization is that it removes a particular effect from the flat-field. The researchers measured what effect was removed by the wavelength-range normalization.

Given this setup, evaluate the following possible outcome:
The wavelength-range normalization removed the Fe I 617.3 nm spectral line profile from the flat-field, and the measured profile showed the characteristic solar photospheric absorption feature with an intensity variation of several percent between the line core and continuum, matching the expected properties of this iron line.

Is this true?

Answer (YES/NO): NO